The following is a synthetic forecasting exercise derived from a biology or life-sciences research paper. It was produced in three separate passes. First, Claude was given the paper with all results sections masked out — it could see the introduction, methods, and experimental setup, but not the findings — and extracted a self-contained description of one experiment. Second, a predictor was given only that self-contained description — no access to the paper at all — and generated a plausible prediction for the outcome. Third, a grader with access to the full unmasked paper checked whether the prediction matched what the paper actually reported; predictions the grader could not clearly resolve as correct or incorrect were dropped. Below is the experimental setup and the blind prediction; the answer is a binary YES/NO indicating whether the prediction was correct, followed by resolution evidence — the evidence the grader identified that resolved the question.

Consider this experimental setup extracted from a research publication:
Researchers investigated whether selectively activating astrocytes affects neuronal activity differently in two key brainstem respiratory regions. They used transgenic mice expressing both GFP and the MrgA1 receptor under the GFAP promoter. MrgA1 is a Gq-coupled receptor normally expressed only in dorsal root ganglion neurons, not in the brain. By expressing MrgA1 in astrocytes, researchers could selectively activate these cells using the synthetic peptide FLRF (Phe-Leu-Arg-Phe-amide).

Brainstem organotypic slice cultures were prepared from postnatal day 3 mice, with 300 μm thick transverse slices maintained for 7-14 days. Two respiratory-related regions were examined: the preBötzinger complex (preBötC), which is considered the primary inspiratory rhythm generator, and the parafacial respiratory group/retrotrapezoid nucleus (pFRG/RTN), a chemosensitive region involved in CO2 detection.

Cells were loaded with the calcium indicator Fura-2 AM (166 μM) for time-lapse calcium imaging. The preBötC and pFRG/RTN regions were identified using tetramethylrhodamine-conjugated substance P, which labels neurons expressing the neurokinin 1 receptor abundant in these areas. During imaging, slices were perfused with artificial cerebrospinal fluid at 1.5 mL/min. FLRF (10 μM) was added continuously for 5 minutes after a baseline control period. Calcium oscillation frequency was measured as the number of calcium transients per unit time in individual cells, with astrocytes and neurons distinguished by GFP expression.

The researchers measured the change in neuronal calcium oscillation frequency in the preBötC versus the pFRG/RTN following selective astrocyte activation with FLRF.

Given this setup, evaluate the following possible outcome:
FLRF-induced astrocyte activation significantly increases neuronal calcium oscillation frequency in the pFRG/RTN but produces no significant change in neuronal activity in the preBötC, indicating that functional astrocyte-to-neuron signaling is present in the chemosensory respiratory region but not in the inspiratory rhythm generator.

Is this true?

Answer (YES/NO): YES